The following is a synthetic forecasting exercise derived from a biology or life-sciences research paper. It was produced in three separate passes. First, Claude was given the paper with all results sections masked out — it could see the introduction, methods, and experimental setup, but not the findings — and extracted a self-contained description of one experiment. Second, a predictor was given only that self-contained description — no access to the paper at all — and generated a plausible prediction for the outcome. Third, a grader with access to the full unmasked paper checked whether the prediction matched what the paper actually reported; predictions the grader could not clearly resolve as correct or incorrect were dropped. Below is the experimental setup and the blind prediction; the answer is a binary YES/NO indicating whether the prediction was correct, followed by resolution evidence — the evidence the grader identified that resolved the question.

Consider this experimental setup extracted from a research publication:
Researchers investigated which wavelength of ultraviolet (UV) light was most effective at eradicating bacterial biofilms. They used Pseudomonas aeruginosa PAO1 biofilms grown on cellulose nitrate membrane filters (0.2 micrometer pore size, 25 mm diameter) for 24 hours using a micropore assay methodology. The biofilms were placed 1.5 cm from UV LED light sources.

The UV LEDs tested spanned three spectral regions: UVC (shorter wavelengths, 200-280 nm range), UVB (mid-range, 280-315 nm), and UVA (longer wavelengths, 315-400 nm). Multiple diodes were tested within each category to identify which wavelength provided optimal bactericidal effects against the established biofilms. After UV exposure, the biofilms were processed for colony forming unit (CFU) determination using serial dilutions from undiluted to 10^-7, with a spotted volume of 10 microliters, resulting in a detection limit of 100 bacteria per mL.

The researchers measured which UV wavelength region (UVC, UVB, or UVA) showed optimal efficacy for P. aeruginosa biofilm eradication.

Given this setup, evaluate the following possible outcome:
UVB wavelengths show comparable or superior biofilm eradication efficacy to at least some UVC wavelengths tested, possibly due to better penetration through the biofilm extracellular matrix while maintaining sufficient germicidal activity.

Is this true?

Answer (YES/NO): YES